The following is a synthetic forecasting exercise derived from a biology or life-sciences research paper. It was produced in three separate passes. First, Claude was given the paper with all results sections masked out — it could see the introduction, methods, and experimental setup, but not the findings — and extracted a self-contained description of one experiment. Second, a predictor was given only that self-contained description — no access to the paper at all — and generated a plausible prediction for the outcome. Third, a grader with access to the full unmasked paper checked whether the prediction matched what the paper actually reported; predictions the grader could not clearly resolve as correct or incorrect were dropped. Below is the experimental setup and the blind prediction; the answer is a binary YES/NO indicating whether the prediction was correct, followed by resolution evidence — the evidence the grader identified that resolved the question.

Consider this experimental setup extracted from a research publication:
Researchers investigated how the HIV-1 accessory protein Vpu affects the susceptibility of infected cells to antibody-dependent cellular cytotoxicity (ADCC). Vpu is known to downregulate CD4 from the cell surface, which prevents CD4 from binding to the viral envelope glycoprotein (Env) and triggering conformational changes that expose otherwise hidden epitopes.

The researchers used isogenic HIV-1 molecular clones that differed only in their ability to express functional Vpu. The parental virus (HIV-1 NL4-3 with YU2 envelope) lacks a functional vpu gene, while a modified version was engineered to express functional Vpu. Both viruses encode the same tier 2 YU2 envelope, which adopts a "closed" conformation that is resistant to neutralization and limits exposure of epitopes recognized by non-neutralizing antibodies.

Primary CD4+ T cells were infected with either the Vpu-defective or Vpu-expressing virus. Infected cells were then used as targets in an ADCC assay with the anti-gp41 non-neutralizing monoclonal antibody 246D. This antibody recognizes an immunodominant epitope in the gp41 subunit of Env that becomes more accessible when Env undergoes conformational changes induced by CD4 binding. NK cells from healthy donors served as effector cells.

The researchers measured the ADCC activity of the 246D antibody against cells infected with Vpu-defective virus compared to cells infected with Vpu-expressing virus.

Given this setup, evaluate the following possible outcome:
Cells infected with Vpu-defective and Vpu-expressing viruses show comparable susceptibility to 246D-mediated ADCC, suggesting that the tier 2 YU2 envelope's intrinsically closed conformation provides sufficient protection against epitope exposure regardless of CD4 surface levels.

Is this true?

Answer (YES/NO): NO